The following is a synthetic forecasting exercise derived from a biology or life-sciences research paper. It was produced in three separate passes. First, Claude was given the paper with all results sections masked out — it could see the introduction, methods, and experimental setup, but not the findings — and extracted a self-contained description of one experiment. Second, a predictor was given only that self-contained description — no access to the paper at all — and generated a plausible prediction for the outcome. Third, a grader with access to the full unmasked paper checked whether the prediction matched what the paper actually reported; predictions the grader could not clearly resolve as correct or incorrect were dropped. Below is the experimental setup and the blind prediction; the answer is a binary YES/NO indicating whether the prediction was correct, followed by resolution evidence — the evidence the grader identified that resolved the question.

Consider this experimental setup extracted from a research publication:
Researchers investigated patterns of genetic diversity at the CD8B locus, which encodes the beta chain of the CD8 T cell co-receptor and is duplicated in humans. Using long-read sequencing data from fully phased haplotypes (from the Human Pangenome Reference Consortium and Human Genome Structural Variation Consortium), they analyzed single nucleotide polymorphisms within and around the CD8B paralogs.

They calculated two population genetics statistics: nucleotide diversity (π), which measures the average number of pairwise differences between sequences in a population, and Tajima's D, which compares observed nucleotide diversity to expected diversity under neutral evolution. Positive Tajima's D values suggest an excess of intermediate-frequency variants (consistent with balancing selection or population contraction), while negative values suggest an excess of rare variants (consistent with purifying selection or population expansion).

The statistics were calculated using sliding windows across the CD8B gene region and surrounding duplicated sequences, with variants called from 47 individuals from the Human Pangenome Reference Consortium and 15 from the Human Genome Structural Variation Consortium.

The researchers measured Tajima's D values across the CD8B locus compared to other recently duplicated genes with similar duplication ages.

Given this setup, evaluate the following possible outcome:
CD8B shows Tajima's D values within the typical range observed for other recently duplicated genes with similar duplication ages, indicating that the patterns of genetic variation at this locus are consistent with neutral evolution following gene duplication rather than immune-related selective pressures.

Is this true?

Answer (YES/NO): NO